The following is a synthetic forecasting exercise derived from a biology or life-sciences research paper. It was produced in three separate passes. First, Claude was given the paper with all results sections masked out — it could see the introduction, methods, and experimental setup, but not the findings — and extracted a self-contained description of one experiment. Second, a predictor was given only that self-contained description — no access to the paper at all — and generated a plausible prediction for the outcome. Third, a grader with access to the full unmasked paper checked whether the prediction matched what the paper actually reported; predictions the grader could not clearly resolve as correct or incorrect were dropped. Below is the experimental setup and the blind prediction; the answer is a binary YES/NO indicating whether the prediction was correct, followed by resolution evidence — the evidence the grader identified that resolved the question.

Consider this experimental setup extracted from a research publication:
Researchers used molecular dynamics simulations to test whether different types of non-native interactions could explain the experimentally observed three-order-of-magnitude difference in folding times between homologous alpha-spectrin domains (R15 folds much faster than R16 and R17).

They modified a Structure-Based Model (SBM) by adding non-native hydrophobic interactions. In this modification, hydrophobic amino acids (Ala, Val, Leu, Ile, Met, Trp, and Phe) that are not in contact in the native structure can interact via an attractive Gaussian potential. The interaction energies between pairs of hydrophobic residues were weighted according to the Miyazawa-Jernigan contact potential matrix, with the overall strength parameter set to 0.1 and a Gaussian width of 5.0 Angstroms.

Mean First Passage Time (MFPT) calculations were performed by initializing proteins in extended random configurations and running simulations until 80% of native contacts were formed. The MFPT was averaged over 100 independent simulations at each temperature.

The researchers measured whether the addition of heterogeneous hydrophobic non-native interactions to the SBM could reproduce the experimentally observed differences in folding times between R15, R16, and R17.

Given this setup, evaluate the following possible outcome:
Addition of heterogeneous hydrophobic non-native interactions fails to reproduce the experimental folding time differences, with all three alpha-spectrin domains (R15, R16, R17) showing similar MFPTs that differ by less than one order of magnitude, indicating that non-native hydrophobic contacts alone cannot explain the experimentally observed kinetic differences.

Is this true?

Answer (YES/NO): YES